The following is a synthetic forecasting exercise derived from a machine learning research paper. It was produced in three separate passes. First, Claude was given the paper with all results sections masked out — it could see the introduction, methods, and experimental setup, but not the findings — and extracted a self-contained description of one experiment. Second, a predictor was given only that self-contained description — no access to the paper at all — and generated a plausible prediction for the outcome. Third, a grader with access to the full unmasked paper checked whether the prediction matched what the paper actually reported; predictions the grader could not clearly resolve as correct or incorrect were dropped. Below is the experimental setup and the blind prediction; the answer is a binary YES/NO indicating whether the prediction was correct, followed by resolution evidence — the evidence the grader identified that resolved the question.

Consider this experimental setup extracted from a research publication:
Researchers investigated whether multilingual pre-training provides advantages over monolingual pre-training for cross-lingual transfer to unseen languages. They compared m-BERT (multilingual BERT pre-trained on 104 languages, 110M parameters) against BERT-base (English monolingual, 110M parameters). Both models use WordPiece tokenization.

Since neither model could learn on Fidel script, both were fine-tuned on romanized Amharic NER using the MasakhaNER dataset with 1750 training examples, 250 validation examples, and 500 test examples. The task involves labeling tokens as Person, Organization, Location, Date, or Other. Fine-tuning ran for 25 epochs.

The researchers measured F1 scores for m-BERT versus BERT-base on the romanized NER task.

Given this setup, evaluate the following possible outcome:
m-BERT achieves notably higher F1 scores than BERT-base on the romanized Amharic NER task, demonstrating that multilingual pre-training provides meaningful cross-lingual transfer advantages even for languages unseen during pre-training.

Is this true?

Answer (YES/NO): NO